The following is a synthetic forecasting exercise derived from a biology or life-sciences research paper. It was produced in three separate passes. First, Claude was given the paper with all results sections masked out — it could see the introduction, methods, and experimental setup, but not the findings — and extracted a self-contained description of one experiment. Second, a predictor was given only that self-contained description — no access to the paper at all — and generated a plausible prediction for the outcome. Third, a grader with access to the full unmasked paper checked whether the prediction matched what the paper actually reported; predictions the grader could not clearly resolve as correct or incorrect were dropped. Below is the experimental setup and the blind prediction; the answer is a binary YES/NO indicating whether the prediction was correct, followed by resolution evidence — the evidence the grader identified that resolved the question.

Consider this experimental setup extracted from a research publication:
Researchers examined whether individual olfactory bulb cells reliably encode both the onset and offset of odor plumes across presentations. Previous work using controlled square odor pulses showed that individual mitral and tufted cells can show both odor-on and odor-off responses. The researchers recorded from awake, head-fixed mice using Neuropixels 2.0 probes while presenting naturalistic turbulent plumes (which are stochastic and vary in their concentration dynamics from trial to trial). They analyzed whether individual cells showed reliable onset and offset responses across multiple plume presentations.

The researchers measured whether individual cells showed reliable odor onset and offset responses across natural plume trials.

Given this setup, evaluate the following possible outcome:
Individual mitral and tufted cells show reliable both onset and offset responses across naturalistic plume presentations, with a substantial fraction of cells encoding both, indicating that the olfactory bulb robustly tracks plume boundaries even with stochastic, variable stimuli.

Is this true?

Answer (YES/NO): NO